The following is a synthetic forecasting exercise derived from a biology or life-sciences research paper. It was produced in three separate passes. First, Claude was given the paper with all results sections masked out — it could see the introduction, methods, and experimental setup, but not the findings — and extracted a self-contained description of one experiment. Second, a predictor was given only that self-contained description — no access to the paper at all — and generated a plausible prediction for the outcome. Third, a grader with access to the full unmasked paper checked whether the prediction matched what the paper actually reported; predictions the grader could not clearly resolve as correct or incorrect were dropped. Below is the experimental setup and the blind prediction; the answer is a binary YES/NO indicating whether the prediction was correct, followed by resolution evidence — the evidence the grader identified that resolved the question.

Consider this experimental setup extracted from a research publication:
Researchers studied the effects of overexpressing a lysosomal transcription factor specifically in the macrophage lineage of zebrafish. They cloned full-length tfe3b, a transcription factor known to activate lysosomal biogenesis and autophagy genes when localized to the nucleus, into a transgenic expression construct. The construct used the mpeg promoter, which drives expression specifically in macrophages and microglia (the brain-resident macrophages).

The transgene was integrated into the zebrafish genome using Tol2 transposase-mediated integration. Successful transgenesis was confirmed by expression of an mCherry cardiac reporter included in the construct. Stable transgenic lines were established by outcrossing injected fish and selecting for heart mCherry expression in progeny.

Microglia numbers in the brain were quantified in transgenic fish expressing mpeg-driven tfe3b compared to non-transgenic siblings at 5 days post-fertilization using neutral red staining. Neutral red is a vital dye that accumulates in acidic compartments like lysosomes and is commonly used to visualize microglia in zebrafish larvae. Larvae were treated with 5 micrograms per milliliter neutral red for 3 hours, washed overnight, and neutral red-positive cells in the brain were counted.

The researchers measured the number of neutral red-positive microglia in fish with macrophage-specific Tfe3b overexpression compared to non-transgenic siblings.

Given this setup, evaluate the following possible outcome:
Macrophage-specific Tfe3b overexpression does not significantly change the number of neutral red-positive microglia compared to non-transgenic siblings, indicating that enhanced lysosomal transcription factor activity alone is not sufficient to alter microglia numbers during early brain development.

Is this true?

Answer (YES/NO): NO